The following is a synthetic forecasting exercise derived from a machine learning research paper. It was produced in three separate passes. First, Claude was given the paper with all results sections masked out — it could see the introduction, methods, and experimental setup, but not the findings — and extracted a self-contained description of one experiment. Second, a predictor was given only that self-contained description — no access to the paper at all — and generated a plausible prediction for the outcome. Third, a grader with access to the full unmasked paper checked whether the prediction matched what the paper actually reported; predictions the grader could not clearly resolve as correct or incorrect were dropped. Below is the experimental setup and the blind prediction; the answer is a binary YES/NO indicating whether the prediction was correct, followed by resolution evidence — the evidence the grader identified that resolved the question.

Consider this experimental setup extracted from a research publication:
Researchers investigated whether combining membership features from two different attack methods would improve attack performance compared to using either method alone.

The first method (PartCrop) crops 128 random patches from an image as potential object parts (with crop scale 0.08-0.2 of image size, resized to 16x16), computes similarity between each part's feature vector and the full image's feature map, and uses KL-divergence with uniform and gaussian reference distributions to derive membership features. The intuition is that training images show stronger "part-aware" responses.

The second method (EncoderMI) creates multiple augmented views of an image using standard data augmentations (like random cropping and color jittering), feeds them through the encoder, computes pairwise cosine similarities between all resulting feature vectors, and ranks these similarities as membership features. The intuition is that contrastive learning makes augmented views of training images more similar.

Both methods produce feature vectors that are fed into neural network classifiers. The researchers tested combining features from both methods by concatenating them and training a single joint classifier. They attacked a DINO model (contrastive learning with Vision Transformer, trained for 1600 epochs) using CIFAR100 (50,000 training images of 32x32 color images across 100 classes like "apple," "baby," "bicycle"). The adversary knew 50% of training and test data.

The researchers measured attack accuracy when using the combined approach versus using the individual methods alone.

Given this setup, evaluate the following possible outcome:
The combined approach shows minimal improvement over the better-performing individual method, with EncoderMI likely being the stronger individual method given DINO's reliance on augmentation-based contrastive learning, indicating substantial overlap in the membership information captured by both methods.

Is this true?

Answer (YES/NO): NO